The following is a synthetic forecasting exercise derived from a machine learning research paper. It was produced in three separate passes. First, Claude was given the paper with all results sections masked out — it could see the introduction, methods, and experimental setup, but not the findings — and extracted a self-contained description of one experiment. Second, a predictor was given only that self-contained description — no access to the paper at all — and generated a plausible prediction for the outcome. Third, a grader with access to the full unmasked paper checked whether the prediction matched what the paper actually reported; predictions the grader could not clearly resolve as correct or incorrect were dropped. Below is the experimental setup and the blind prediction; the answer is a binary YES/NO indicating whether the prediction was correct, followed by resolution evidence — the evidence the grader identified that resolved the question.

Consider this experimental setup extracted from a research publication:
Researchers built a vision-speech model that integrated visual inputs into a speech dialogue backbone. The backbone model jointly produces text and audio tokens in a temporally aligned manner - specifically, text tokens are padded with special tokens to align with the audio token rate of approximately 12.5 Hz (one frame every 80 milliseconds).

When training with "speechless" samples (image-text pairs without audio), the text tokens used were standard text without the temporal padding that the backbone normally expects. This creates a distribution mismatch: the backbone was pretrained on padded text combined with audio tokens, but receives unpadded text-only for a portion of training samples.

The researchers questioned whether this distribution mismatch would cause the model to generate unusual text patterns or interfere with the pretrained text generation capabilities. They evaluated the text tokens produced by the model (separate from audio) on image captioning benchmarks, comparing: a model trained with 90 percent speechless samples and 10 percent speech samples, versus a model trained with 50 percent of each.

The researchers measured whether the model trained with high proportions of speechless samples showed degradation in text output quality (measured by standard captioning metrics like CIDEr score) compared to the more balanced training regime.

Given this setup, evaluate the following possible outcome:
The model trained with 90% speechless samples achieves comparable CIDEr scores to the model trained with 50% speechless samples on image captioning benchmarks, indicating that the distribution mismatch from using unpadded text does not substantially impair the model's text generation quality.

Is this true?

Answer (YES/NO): YES